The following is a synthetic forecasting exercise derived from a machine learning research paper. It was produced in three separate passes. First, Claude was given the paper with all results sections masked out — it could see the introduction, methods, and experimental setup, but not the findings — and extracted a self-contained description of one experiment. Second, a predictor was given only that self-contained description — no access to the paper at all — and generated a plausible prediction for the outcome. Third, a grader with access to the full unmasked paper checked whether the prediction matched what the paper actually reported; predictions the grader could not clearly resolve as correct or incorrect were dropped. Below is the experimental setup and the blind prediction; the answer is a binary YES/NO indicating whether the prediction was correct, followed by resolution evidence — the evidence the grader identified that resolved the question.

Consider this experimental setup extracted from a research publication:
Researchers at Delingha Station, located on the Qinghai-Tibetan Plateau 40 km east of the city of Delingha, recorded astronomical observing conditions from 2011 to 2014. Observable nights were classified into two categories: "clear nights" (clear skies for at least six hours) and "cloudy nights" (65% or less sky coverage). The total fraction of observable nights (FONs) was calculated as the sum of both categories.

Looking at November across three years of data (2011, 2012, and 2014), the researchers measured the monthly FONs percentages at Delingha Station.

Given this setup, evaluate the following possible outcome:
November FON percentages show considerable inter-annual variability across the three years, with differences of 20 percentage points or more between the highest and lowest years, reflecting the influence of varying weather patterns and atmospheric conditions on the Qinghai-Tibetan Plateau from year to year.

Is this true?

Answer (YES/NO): YES